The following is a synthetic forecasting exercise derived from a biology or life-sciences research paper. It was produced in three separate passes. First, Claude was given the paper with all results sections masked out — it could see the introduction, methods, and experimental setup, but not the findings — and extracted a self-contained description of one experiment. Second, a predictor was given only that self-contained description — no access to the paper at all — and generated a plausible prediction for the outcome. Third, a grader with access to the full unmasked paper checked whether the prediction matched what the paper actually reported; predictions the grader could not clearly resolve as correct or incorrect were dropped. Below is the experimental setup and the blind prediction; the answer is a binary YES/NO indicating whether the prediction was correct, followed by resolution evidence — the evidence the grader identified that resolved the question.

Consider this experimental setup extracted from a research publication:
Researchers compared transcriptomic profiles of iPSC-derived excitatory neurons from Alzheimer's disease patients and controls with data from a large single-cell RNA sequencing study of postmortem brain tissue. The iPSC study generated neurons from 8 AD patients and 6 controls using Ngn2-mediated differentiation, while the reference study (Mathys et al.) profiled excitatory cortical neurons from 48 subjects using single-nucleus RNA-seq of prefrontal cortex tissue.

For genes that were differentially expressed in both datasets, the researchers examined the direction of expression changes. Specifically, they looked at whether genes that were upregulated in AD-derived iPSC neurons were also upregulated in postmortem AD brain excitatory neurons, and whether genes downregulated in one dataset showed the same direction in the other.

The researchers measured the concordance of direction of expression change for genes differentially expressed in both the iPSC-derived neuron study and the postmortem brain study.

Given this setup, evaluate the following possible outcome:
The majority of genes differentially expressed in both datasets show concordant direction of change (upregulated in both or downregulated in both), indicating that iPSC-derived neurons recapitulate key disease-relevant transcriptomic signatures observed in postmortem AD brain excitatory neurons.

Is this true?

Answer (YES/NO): YES